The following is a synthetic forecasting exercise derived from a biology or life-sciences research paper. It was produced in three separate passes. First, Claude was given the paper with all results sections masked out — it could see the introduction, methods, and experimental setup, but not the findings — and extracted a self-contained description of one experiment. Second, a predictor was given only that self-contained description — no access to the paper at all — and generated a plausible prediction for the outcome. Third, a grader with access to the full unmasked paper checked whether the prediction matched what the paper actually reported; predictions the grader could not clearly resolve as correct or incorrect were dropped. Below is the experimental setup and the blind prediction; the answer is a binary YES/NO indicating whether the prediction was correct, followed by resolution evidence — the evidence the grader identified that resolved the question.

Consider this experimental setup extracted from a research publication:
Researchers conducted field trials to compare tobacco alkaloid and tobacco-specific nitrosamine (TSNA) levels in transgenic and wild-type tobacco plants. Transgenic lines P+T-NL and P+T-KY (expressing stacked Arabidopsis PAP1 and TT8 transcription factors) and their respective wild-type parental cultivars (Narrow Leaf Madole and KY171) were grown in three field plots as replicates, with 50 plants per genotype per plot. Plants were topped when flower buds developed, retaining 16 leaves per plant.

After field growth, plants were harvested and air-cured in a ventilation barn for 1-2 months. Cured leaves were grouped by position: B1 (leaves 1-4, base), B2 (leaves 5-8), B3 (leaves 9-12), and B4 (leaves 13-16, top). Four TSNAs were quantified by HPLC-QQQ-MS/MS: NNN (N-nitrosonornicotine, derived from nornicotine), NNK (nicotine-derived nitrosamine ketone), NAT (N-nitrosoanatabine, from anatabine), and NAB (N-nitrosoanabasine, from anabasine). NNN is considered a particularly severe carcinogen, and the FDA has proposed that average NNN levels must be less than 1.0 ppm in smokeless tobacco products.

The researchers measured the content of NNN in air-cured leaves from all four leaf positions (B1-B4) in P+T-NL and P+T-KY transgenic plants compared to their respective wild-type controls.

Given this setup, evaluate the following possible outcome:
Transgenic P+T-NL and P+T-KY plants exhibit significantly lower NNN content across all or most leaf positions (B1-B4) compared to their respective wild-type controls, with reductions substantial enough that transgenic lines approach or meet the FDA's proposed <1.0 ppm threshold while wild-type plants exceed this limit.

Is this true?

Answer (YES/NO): YES